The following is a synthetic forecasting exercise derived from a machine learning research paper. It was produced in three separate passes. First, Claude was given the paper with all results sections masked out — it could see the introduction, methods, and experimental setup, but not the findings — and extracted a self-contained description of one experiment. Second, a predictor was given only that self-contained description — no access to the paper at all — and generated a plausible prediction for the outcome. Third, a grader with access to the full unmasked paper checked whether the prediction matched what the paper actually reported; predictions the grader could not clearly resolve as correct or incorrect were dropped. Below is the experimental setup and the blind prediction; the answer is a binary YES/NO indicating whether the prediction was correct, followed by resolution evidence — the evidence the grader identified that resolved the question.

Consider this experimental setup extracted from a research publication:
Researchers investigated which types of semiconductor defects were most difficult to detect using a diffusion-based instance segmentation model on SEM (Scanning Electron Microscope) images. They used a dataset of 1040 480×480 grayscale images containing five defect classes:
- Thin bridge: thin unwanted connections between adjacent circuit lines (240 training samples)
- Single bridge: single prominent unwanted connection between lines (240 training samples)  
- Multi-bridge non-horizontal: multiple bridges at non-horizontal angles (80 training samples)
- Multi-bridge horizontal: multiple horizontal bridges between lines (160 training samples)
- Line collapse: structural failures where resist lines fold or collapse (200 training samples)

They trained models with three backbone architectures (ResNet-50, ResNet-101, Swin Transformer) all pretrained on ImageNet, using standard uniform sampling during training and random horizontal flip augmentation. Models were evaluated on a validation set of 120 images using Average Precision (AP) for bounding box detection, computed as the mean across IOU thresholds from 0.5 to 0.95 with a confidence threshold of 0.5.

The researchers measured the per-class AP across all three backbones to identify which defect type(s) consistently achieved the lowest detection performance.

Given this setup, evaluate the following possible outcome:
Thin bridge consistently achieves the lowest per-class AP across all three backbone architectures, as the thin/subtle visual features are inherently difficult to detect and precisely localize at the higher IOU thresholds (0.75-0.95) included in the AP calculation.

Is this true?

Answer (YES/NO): NO